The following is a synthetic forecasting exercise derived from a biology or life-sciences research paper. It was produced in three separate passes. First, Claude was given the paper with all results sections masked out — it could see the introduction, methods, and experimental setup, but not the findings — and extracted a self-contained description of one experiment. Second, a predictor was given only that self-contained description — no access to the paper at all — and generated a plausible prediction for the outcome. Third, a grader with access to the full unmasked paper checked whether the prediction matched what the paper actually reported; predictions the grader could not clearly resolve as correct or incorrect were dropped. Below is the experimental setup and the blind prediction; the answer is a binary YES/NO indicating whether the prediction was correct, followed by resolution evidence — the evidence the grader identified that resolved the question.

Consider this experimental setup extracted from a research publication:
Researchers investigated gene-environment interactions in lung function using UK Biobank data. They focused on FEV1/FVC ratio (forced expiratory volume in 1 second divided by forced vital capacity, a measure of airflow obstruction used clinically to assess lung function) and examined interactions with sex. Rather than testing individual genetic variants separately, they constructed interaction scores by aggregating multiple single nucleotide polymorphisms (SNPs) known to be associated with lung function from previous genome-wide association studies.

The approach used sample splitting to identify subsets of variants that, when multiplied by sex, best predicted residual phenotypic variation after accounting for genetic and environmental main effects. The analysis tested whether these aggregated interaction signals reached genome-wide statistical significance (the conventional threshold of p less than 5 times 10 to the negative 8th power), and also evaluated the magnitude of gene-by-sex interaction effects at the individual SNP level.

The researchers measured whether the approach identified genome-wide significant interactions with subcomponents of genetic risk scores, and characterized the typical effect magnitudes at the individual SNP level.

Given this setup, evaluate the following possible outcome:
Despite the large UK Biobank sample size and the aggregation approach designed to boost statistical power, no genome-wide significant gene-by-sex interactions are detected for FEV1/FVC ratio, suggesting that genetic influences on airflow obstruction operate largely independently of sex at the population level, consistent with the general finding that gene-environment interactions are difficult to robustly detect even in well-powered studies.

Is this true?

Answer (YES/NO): NO